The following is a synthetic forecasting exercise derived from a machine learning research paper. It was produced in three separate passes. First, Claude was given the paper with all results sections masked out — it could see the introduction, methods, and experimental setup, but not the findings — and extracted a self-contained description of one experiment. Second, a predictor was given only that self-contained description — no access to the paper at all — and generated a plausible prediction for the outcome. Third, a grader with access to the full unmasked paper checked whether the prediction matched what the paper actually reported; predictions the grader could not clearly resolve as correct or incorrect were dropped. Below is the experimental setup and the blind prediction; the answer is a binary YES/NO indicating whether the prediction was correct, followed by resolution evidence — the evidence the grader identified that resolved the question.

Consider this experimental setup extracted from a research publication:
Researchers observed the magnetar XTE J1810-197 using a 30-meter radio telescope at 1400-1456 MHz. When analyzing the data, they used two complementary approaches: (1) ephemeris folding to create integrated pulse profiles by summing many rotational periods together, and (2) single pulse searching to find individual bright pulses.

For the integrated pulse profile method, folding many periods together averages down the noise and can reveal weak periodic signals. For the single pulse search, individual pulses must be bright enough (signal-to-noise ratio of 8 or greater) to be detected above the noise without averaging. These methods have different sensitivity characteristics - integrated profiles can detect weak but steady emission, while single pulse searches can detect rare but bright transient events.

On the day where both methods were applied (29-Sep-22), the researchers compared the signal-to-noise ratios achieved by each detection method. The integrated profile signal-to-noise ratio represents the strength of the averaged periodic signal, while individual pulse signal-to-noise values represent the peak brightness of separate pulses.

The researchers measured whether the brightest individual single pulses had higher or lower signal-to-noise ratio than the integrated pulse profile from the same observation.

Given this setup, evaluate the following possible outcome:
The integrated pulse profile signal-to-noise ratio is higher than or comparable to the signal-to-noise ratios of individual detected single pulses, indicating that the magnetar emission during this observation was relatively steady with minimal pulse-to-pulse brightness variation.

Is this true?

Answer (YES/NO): NO